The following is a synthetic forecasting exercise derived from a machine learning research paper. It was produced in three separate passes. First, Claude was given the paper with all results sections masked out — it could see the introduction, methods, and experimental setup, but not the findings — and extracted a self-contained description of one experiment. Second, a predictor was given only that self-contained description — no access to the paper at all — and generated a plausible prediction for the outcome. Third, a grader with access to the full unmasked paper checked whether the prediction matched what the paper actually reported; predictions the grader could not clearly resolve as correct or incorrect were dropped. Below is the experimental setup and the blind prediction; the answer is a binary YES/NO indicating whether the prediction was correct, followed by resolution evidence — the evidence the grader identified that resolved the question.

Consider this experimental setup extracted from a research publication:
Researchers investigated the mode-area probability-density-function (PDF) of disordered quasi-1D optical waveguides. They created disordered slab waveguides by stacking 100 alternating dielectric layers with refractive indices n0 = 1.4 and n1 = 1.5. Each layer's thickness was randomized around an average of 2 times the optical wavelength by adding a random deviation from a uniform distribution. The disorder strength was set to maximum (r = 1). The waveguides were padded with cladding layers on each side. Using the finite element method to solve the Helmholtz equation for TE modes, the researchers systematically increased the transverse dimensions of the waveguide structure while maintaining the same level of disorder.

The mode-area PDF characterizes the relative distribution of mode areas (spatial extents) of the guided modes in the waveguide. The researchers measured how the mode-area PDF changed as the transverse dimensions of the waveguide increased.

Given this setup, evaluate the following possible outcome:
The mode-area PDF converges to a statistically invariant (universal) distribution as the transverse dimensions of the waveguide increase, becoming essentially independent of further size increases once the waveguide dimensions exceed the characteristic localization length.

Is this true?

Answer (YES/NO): YES